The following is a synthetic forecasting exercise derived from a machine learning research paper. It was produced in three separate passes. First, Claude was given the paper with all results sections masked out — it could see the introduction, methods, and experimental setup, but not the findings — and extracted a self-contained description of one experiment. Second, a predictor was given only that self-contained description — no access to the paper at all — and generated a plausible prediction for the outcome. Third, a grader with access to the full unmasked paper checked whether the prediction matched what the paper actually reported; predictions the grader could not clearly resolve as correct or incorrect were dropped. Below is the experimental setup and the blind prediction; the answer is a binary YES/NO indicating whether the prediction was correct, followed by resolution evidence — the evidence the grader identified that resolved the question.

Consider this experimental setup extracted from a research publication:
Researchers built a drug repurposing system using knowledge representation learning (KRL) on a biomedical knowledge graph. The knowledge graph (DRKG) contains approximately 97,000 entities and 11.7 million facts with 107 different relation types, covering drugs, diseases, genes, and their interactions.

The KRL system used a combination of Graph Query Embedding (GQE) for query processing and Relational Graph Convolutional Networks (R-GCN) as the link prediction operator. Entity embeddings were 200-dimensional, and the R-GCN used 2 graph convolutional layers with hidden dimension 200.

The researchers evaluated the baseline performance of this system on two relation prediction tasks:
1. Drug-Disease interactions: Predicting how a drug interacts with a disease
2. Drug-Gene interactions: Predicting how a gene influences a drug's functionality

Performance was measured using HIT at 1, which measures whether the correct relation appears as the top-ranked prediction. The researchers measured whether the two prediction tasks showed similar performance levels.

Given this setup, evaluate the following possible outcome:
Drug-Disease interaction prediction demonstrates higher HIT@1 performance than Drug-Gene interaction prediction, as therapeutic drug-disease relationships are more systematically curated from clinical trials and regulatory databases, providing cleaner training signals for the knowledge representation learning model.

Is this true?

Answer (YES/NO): NO